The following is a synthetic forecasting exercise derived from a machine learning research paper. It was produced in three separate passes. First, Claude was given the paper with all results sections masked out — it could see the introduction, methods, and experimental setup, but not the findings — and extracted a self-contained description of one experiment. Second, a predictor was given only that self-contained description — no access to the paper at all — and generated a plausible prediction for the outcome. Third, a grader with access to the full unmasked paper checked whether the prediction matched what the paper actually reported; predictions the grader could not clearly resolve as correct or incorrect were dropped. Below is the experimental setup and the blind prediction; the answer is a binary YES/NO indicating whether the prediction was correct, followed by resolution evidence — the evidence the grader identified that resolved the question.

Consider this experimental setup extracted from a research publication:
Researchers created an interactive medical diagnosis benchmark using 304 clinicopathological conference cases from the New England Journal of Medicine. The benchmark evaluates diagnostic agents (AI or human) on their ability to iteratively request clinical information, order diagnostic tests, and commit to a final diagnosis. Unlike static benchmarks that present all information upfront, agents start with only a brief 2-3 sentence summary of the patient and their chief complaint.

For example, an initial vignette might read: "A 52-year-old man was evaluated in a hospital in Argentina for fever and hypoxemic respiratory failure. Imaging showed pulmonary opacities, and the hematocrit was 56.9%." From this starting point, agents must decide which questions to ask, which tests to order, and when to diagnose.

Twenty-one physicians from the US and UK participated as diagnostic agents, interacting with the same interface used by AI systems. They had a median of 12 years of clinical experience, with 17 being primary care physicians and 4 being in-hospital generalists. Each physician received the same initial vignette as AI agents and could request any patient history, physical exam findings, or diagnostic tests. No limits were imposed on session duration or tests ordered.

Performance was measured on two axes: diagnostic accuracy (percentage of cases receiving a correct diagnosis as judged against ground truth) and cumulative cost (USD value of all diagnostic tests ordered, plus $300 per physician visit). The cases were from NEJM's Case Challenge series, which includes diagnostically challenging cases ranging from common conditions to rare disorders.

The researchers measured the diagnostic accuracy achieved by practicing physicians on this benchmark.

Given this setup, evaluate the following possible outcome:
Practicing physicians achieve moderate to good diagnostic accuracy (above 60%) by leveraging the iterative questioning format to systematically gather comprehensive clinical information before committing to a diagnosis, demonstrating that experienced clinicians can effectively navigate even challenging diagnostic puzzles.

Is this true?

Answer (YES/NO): NO